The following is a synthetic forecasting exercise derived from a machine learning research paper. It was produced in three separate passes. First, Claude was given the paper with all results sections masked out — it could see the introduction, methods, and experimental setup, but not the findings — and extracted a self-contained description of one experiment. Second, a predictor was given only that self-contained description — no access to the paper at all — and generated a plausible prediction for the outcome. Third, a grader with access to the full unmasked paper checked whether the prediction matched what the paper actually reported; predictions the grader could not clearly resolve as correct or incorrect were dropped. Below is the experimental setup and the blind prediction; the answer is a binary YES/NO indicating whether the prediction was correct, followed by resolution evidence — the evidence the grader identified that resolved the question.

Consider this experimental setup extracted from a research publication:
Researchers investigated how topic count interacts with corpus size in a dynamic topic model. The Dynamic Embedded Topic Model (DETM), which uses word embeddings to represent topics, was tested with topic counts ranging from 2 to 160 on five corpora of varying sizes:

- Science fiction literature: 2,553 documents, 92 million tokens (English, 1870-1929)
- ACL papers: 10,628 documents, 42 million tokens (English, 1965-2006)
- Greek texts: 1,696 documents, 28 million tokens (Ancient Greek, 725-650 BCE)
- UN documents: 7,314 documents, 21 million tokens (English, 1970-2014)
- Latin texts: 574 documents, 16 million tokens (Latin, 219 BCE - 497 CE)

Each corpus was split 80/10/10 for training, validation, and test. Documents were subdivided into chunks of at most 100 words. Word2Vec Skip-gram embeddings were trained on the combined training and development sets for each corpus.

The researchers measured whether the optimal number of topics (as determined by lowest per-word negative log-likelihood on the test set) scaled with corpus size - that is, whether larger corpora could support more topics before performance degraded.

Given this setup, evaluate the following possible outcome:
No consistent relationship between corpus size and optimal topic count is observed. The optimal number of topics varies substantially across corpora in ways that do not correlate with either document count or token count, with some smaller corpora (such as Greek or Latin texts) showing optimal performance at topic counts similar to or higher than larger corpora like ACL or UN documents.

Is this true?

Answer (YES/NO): YES